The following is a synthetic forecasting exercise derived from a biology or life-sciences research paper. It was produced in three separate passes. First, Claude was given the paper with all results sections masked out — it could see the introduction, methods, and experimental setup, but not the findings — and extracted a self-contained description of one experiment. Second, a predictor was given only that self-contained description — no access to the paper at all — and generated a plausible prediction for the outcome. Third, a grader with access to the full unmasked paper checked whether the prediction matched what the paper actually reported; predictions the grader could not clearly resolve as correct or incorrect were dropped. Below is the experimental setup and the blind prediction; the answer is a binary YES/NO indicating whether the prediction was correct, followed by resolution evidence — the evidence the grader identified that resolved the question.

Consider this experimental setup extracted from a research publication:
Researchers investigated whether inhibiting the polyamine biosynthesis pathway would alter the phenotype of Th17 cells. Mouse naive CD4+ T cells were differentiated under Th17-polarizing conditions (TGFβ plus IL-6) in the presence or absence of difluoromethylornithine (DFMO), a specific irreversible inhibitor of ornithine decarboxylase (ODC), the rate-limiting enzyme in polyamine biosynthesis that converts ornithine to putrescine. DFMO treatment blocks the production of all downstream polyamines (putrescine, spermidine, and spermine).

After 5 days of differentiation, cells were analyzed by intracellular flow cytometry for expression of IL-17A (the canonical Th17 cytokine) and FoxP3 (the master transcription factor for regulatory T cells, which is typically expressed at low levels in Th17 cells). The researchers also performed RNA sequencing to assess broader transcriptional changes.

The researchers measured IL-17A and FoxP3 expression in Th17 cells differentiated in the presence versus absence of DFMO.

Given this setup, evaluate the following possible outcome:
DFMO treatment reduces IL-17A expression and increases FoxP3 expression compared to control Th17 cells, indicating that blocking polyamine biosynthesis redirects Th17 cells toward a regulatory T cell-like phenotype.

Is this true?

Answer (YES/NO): YES